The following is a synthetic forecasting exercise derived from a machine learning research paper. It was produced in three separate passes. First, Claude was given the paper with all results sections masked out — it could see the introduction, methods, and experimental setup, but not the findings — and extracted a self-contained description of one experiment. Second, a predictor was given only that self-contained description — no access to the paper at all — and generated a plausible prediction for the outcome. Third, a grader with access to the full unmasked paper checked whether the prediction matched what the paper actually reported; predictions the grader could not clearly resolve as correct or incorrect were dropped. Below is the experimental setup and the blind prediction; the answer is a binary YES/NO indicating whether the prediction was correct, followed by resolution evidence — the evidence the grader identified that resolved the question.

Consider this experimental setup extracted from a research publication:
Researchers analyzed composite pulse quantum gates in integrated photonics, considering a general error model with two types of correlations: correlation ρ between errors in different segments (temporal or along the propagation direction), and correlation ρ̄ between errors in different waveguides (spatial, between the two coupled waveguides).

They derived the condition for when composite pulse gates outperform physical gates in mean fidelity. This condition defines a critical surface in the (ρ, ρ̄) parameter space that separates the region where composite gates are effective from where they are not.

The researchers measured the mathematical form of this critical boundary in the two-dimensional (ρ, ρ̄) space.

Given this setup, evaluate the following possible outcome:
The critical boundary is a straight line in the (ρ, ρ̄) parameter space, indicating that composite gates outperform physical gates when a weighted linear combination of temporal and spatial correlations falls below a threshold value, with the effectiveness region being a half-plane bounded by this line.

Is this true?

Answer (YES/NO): NO